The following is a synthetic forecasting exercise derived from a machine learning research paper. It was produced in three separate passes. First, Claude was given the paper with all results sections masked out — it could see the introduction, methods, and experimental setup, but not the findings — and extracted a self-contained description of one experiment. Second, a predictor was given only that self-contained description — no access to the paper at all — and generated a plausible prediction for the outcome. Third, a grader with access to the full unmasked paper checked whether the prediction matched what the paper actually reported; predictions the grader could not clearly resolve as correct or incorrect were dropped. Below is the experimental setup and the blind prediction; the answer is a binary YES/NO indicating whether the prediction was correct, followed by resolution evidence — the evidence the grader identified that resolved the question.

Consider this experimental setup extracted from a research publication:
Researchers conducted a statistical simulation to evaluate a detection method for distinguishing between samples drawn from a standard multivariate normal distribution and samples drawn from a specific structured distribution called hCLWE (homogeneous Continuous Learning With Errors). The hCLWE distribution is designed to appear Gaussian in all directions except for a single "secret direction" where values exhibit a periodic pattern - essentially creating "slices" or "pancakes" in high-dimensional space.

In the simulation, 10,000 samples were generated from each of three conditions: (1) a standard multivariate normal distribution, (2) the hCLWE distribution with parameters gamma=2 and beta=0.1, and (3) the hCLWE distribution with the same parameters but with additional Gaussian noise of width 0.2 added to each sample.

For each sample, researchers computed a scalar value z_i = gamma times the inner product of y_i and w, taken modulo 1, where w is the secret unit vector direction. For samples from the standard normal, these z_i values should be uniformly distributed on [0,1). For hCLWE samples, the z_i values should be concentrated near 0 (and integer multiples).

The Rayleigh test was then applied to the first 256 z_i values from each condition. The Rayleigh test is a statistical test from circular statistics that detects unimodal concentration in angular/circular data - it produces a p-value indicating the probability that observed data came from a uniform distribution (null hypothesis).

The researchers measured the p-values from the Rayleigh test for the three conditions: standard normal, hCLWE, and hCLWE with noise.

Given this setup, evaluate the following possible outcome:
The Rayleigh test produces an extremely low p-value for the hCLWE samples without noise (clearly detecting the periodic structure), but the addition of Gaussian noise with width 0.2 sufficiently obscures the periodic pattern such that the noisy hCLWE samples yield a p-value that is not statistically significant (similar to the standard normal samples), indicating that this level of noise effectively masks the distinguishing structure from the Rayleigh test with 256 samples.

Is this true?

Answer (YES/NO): NO